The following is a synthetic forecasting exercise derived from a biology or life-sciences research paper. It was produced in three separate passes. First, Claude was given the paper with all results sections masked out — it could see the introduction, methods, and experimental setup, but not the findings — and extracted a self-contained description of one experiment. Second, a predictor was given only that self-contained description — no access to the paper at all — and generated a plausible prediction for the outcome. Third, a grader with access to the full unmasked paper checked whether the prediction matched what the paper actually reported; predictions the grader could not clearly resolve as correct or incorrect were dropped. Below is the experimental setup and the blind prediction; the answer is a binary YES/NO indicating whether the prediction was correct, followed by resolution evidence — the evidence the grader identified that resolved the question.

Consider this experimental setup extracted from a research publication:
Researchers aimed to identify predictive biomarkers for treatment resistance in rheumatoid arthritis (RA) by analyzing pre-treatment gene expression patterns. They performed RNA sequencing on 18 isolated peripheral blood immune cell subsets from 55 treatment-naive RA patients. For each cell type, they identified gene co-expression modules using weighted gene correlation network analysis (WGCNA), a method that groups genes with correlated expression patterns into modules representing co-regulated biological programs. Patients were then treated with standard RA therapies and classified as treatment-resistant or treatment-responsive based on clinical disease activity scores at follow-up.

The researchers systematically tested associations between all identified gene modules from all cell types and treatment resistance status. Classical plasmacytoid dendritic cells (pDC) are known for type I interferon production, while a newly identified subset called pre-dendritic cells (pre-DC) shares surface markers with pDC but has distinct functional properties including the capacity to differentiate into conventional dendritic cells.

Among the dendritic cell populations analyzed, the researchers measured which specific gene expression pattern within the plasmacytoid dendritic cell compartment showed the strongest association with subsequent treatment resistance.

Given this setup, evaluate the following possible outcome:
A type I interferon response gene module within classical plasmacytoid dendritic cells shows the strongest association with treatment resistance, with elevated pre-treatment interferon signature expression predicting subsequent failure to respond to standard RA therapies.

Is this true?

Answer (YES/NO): NO